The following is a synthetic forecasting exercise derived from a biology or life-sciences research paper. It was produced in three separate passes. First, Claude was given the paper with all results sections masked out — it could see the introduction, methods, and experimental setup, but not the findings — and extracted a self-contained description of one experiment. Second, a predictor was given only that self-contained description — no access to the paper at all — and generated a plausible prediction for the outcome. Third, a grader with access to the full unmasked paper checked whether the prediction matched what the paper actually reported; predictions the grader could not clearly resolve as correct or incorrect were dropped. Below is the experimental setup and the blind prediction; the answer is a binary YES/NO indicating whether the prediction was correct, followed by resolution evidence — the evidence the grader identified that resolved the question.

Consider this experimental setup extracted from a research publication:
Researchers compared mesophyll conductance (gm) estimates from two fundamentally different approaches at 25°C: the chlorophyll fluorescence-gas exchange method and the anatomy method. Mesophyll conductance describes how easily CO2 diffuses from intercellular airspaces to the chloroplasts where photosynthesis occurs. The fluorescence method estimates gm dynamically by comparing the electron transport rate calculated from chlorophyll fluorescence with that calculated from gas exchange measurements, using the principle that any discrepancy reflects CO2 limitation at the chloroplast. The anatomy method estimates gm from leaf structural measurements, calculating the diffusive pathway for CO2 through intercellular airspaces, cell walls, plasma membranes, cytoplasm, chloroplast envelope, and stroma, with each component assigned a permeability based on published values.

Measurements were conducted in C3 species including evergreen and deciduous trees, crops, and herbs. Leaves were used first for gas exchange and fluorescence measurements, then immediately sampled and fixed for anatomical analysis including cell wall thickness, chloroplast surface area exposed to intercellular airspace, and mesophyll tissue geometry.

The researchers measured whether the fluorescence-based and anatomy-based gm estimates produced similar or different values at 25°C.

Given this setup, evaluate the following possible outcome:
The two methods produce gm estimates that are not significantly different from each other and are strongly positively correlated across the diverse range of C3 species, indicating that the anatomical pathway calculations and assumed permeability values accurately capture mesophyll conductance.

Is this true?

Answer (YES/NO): NO